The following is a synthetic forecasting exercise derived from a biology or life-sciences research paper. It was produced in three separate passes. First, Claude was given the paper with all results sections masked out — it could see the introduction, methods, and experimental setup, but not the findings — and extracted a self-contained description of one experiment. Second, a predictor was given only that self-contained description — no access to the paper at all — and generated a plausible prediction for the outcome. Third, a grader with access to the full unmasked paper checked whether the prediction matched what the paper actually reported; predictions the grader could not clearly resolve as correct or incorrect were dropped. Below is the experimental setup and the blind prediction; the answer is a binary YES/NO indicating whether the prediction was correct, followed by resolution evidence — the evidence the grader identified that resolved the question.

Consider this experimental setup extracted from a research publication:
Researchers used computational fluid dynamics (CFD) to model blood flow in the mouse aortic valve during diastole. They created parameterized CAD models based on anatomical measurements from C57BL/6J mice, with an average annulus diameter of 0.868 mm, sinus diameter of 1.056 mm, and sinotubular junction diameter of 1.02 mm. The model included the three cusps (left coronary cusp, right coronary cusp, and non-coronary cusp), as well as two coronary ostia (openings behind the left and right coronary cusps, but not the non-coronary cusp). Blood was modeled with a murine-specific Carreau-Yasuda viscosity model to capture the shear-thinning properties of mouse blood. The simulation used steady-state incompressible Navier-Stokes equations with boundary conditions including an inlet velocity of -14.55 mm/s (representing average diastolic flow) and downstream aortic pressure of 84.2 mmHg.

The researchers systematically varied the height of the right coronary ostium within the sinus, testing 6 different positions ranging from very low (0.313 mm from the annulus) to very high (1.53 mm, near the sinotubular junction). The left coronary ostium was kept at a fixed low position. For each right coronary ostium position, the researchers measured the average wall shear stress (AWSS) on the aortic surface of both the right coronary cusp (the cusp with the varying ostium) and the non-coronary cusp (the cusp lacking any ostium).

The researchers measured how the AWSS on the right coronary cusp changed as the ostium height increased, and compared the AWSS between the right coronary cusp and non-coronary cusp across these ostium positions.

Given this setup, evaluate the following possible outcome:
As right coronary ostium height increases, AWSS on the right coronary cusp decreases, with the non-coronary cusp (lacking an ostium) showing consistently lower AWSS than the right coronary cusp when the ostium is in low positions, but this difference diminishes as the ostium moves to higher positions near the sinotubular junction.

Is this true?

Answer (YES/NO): YES